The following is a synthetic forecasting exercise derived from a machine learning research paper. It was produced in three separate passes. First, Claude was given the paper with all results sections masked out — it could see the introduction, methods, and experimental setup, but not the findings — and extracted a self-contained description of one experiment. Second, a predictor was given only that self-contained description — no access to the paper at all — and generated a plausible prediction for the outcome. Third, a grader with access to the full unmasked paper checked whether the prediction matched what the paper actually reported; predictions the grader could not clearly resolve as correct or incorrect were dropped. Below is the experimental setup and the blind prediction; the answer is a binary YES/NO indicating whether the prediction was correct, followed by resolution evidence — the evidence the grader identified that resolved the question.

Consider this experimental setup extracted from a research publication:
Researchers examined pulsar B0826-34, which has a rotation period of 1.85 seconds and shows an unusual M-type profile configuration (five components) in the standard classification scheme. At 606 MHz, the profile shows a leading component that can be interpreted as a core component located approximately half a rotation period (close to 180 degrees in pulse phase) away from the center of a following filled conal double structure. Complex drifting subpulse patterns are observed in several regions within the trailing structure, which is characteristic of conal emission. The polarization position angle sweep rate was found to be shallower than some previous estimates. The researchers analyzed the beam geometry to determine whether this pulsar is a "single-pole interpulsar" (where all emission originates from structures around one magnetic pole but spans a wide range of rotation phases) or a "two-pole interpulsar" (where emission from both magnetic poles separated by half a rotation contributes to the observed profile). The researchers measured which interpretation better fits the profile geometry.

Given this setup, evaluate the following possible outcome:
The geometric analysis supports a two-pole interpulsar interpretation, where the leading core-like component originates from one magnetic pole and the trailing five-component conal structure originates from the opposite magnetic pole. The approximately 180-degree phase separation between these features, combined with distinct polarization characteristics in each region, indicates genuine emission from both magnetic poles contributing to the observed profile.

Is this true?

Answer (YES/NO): NO